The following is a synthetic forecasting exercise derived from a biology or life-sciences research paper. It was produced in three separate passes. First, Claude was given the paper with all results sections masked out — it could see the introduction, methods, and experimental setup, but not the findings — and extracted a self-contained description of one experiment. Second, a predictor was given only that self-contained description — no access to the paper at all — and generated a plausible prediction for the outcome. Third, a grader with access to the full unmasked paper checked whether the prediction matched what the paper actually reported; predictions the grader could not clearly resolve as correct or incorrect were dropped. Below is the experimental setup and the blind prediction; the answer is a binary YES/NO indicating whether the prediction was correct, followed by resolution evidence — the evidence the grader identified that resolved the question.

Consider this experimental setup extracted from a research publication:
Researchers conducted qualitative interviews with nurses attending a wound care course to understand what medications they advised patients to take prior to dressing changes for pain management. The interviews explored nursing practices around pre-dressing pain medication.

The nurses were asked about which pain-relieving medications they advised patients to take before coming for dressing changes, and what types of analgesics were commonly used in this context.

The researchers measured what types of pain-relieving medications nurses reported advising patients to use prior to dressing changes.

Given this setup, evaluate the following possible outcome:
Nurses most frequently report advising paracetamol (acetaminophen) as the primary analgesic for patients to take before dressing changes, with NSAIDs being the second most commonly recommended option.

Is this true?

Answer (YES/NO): NO